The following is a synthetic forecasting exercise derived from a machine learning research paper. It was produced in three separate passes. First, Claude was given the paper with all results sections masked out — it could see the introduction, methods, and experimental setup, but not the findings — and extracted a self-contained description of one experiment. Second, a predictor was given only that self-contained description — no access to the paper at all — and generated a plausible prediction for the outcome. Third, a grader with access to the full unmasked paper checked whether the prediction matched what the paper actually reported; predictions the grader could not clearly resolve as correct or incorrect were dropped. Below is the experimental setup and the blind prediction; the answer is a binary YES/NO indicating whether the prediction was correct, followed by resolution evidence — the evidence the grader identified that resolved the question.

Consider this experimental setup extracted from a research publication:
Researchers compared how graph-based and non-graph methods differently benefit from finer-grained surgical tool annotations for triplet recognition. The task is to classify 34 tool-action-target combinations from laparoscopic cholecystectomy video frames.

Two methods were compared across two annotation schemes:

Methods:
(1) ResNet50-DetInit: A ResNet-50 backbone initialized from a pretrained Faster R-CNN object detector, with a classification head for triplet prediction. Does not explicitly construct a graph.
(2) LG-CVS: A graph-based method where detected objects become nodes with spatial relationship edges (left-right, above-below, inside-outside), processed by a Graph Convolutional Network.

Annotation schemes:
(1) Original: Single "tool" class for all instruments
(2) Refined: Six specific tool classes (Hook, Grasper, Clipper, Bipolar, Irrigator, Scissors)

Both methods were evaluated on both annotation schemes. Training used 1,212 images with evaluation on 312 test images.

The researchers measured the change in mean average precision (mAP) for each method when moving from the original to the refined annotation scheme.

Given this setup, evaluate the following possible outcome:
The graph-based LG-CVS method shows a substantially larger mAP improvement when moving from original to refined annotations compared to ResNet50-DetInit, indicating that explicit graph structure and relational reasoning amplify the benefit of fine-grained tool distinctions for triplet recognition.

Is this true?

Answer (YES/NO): YES